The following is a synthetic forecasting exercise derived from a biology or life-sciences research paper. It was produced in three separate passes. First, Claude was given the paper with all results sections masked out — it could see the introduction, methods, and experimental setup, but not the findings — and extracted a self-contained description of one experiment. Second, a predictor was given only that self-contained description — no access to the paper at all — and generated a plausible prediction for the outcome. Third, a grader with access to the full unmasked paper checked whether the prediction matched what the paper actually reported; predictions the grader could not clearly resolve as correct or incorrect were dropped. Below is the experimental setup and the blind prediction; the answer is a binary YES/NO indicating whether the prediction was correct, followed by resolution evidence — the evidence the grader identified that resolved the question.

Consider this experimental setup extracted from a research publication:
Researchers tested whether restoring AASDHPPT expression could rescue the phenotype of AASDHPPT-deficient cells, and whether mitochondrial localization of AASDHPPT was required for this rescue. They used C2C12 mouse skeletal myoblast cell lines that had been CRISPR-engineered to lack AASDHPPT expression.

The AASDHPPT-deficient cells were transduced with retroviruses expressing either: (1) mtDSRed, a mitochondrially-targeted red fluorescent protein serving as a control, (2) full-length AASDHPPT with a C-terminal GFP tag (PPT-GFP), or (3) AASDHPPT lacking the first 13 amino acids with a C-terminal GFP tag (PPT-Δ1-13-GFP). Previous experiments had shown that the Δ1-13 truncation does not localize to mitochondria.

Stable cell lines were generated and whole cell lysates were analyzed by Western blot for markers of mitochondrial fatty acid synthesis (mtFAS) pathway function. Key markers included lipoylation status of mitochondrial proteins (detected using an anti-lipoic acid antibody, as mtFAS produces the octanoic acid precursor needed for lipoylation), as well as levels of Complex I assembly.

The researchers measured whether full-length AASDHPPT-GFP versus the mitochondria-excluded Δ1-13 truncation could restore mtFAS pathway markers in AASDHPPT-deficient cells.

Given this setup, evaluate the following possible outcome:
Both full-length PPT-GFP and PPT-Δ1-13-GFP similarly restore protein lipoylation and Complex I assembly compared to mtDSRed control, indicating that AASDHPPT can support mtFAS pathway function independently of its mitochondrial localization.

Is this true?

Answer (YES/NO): NO